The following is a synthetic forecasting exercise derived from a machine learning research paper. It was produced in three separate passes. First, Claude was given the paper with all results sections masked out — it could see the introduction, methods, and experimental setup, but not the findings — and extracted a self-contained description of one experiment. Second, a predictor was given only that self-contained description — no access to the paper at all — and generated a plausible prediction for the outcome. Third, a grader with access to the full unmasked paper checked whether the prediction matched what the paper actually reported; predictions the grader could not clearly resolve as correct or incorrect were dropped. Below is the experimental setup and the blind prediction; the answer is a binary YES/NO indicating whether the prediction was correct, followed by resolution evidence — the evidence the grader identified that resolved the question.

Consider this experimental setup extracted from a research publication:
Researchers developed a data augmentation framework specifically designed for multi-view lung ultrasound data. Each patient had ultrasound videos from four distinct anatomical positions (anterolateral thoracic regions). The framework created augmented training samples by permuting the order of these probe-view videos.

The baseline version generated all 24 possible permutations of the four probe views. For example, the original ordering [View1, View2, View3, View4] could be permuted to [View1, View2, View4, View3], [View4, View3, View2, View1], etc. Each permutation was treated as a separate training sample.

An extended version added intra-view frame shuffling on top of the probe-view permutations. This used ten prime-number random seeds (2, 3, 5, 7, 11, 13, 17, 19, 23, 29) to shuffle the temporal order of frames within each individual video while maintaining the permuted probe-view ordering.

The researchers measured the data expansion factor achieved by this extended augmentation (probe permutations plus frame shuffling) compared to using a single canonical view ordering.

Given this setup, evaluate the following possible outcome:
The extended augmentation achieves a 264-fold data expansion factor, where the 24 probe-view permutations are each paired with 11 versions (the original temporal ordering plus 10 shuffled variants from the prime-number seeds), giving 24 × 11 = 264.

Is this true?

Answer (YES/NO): NO